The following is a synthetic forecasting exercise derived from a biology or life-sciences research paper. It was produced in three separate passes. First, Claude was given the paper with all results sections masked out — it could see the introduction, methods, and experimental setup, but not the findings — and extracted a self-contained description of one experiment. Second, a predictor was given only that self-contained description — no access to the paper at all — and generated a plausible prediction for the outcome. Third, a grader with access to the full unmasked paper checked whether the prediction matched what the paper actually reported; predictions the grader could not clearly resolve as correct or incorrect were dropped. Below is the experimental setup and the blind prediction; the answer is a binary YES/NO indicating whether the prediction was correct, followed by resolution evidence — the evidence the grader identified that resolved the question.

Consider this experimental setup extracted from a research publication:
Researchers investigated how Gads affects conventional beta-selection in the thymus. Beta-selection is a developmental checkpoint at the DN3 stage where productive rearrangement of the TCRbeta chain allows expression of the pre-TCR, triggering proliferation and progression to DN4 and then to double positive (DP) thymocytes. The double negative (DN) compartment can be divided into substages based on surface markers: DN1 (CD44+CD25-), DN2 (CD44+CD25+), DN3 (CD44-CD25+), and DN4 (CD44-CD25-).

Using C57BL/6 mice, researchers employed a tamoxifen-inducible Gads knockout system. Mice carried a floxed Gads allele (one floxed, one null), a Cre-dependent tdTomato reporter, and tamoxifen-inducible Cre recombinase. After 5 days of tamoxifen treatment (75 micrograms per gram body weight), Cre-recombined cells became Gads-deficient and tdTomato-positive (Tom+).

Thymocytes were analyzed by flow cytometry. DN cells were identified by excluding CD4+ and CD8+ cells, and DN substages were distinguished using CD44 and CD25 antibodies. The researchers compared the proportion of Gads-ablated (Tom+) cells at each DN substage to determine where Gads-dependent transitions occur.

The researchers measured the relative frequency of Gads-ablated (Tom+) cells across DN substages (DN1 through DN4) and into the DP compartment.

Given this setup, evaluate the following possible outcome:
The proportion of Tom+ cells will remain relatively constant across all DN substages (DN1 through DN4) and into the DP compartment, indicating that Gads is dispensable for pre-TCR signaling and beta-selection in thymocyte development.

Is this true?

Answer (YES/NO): NO